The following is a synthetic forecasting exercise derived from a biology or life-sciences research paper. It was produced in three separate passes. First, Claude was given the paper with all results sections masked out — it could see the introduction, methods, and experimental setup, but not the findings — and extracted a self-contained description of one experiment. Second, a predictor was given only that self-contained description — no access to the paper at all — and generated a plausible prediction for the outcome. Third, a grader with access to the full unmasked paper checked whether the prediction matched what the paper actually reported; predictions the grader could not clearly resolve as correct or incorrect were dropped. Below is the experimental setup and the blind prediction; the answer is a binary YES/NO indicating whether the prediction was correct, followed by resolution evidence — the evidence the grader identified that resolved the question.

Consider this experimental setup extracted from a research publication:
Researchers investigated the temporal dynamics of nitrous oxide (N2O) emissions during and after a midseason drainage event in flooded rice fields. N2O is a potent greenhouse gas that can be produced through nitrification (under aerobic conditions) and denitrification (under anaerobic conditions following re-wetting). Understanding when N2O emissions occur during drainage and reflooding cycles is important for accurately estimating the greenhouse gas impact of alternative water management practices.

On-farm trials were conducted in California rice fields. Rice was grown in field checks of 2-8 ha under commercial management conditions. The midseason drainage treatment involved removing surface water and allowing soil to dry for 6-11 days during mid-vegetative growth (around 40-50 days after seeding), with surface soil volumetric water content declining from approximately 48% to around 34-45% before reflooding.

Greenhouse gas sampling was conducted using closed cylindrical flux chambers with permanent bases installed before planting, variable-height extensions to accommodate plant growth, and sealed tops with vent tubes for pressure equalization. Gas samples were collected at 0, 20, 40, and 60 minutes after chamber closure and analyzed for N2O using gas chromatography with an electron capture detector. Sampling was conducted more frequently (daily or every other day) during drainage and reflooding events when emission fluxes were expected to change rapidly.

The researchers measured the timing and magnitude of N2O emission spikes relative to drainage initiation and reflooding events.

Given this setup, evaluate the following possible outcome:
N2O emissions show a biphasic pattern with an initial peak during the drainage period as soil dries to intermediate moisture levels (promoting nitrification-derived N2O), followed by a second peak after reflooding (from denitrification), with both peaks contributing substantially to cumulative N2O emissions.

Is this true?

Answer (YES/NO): NO